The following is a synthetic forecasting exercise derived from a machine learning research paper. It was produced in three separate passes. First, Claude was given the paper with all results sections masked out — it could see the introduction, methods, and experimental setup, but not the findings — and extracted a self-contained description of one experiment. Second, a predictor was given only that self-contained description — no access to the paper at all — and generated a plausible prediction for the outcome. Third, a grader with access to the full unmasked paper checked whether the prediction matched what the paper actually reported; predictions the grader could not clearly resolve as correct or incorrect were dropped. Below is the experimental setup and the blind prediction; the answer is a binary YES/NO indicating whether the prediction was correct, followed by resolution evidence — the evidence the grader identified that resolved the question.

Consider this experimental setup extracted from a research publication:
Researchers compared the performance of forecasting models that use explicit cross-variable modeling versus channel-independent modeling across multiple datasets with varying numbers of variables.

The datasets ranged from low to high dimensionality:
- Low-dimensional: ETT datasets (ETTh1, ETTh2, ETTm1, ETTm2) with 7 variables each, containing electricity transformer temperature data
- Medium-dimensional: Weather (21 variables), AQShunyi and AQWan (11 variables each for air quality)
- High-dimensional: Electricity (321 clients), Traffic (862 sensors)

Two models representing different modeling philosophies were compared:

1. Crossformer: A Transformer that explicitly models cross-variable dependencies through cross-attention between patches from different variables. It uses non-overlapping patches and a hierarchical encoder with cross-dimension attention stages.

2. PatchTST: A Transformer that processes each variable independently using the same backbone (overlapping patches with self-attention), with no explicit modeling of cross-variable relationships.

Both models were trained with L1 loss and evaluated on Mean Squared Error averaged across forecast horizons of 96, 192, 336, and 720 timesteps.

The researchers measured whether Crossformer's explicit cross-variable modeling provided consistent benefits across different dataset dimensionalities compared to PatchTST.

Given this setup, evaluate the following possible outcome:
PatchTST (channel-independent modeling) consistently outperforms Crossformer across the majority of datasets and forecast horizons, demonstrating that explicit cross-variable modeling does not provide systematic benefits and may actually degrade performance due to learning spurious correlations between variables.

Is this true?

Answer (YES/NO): YES